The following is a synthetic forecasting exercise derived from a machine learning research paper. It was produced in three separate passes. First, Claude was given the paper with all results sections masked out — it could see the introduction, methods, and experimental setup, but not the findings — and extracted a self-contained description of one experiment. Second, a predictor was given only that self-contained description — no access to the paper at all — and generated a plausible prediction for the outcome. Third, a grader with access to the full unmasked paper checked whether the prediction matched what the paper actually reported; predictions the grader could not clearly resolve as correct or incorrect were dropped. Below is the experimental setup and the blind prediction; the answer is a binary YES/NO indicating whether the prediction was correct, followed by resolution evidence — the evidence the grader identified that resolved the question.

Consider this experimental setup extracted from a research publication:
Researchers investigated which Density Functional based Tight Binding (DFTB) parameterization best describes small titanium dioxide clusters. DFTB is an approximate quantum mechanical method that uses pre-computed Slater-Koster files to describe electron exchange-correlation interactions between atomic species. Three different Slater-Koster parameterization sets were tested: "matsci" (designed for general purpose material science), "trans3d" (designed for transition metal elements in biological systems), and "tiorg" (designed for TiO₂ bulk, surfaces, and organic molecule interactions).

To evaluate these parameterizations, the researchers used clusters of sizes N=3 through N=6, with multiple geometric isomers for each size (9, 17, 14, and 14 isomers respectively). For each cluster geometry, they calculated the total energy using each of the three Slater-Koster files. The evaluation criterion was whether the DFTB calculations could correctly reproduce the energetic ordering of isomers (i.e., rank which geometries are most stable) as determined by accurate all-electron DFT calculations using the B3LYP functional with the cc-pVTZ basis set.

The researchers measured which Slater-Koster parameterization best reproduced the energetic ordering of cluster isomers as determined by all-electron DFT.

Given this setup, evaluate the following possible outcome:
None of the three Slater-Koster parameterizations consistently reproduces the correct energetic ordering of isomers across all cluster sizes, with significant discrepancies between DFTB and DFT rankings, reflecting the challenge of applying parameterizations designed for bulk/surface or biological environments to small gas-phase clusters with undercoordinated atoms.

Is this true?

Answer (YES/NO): NO